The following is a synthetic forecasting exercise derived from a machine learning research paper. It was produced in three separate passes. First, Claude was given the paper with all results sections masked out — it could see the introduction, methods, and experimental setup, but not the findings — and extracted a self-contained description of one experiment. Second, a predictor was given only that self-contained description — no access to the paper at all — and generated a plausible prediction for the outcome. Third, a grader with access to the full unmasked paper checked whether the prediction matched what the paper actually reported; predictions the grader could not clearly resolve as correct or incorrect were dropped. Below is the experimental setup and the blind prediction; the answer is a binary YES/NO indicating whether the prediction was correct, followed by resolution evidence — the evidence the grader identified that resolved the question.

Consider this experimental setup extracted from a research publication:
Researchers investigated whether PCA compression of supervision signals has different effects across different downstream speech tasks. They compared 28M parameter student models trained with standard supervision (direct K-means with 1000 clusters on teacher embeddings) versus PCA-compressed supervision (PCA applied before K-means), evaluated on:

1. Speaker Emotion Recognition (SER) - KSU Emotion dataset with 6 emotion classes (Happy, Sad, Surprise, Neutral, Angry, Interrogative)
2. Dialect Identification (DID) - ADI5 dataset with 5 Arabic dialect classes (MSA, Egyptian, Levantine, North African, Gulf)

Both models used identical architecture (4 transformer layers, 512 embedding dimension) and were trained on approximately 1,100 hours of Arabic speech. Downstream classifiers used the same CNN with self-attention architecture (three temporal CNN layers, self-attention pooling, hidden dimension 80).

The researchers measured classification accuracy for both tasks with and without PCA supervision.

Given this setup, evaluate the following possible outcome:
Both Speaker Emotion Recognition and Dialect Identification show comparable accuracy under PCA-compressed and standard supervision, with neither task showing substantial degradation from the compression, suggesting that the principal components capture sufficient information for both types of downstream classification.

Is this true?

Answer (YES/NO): NO